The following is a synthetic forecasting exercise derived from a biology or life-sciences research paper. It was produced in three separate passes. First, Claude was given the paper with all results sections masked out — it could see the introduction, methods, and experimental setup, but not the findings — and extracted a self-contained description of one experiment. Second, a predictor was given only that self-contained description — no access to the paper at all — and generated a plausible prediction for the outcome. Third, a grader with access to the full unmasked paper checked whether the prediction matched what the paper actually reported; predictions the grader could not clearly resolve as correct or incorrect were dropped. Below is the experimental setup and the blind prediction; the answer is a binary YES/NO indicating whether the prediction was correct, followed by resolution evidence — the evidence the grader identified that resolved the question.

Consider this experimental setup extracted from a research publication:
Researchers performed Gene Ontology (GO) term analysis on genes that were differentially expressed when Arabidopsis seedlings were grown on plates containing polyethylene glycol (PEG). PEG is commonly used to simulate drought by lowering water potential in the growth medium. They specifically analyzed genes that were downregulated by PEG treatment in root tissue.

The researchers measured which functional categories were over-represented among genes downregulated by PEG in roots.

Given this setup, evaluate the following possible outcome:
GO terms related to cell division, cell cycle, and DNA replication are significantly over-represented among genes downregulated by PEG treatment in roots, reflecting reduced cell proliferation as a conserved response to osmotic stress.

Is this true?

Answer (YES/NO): NO